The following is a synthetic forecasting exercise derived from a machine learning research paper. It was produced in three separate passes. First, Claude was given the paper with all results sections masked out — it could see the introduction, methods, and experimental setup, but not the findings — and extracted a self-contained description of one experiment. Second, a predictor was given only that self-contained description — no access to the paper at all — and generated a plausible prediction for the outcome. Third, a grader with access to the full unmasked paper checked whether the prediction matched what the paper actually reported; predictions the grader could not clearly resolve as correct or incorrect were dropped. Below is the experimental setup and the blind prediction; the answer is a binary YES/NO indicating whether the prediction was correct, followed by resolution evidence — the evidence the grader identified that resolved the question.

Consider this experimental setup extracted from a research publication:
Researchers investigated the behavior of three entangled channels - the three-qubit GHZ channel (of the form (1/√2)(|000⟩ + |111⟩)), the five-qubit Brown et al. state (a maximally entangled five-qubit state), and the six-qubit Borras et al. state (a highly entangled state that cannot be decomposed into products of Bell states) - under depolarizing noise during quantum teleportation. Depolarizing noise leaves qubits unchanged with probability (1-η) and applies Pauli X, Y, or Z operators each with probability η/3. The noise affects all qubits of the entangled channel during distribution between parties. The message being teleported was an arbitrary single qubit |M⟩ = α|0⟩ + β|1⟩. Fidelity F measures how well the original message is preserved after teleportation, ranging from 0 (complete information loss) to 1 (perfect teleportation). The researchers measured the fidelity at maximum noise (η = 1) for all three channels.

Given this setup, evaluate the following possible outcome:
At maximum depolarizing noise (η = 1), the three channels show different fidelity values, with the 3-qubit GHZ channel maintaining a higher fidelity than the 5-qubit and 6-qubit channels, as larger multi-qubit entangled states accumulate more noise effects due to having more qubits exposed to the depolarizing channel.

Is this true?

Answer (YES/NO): NO